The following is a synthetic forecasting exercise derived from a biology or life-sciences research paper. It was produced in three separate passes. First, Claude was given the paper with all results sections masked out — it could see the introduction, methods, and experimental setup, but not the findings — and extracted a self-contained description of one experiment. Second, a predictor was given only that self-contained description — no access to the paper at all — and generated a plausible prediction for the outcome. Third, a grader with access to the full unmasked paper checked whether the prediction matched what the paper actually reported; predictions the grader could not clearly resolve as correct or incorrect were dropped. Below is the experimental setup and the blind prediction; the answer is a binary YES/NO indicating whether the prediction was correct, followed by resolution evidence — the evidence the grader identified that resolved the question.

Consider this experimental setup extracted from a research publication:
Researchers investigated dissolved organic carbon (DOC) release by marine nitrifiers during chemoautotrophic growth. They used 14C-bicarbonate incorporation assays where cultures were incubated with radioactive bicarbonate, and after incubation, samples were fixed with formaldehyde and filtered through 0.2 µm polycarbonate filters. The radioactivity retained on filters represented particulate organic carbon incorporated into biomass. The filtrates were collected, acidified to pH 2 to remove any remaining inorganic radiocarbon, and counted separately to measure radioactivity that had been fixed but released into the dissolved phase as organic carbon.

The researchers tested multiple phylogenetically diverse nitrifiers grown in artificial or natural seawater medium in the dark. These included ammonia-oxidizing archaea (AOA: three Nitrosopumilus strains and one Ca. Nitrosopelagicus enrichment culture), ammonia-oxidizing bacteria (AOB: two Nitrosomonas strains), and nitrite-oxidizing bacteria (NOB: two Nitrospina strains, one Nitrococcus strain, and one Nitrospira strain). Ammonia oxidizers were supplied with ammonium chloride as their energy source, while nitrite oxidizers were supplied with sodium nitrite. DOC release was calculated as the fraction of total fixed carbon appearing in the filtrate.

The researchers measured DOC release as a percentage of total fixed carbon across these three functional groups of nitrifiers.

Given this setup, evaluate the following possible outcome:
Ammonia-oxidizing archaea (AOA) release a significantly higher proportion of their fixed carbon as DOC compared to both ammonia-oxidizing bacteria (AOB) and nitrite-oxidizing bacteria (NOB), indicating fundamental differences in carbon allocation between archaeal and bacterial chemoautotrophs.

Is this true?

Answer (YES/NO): NO